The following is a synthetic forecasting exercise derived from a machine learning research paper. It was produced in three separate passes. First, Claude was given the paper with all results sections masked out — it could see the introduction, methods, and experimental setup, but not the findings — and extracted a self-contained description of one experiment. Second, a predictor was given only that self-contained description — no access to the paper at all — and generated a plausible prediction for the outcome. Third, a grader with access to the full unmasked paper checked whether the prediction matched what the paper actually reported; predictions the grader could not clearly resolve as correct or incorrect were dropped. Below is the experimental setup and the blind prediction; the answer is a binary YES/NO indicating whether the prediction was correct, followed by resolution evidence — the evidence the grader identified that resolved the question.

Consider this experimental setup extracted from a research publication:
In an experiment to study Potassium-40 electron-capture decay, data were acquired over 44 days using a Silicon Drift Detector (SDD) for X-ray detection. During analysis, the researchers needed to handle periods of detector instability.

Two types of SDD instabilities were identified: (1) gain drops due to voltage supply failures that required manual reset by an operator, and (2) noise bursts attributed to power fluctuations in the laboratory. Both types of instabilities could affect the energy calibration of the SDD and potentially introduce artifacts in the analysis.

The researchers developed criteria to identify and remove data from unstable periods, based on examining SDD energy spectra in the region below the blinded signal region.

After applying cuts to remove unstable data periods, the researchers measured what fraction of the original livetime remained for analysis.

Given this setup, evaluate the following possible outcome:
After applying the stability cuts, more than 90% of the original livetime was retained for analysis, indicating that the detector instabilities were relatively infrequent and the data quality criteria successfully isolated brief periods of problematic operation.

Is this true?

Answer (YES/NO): NO